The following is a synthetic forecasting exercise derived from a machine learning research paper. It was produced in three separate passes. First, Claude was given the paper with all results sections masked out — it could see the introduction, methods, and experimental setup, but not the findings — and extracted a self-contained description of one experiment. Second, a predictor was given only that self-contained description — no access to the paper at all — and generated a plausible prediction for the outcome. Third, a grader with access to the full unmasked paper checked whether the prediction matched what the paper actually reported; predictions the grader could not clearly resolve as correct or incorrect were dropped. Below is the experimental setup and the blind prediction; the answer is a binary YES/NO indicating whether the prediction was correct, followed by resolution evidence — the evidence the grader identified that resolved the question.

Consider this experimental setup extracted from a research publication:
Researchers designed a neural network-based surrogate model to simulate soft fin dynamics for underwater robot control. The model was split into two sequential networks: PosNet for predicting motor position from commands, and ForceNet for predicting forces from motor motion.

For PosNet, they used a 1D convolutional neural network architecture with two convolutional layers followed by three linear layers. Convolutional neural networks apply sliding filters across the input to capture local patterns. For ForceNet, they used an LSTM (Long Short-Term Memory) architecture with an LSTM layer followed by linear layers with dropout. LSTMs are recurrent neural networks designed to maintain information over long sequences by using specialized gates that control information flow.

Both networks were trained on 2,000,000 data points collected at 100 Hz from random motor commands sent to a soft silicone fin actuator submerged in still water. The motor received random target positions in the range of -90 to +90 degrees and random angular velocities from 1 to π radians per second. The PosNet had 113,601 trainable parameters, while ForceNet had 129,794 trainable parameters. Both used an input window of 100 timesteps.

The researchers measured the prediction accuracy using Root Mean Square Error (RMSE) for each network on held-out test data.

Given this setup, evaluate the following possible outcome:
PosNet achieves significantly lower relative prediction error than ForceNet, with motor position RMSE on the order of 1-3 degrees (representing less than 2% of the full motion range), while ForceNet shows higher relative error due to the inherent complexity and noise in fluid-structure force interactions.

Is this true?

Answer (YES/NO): YES